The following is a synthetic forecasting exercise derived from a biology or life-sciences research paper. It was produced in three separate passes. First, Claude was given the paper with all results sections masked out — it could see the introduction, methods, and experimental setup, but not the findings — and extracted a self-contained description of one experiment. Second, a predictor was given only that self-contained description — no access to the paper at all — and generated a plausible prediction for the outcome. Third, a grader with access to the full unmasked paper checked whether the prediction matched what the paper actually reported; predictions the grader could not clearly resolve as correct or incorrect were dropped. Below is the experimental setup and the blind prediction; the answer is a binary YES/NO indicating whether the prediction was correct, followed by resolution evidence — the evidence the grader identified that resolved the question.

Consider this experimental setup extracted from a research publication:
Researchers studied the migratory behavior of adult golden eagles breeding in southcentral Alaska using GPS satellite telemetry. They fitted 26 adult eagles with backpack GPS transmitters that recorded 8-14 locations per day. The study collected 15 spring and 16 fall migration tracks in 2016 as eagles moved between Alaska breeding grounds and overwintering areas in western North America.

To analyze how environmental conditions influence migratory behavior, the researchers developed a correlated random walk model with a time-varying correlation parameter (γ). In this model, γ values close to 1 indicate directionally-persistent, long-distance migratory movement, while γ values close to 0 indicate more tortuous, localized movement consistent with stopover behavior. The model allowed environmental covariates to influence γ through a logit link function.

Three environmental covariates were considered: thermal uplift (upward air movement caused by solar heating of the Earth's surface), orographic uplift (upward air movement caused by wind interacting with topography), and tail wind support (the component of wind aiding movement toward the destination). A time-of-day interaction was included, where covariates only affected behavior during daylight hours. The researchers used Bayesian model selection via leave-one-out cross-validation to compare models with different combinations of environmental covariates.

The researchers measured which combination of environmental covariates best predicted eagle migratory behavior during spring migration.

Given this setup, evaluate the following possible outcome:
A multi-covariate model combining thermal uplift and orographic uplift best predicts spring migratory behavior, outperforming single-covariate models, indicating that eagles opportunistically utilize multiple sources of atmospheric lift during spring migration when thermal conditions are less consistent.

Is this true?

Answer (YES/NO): NO